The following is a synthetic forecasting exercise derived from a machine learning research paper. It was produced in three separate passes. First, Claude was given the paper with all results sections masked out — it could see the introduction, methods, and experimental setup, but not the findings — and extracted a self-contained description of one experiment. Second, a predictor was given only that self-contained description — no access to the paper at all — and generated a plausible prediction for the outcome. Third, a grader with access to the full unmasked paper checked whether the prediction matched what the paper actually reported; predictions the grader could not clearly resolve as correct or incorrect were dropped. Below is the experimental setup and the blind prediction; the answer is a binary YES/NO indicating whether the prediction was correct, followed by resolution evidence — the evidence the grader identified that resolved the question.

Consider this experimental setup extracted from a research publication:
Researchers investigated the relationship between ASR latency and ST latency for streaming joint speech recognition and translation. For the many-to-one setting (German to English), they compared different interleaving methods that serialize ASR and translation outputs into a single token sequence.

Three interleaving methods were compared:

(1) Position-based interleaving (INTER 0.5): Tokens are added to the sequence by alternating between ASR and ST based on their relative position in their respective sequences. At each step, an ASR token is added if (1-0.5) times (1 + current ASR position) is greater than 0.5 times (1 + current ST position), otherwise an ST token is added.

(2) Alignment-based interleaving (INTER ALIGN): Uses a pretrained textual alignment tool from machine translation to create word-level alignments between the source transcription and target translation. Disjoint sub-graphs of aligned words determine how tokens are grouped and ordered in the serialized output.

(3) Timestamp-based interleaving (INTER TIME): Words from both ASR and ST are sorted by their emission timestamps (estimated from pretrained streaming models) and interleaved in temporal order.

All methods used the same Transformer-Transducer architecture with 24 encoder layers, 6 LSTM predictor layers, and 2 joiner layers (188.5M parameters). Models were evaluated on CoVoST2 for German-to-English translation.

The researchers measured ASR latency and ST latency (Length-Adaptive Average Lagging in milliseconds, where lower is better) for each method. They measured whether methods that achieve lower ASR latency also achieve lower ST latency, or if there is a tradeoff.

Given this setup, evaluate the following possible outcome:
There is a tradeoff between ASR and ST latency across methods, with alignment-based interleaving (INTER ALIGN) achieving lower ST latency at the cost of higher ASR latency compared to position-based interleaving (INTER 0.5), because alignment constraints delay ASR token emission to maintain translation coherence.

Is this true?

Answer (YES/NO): NO